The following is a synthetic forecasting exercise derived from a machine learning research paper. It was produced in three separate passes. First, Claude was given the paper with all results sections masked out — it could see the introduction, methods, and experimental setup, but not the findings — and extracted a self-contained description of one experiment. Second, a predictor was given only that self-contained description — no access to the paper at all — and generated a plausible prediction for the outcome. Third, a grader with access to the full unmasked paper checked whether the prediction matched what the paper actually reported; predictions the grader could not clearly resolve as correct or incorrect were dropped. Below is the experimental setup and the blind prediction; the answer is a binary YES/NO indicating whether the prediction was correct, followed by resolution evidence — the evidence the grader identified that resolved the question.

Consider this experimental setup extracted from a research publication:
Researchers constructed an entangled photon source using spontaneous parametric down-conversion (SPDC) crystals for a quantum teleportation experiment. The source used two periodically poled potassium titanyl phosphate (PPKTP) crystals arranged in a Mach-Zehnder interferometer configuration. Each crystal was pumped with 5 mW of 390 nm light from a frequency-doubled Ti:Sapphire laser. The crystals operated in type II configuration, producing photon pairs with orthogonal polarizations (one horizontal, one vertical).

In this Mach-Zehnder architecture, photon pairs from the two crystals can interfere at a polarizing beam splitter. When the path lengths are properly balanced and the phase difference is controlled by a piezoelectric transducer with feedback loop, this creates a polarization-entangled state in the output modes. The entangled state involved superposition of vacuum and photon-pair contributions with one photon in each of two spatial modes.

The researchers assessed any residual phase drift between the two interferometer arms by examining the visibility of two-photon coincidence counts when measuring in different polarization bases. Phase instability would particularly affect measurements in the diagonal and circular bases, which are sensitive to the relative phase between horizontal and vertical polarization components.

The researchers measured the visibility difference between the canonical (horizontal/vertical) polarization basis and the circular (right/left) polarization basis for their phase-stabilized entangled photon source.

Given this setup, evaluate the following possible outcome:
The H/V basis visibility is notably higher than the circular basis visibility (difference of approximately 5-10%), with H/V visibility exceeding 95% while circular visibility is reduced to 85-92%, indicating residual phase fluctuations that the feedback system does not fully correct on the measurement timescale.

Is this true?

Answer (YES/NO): NO